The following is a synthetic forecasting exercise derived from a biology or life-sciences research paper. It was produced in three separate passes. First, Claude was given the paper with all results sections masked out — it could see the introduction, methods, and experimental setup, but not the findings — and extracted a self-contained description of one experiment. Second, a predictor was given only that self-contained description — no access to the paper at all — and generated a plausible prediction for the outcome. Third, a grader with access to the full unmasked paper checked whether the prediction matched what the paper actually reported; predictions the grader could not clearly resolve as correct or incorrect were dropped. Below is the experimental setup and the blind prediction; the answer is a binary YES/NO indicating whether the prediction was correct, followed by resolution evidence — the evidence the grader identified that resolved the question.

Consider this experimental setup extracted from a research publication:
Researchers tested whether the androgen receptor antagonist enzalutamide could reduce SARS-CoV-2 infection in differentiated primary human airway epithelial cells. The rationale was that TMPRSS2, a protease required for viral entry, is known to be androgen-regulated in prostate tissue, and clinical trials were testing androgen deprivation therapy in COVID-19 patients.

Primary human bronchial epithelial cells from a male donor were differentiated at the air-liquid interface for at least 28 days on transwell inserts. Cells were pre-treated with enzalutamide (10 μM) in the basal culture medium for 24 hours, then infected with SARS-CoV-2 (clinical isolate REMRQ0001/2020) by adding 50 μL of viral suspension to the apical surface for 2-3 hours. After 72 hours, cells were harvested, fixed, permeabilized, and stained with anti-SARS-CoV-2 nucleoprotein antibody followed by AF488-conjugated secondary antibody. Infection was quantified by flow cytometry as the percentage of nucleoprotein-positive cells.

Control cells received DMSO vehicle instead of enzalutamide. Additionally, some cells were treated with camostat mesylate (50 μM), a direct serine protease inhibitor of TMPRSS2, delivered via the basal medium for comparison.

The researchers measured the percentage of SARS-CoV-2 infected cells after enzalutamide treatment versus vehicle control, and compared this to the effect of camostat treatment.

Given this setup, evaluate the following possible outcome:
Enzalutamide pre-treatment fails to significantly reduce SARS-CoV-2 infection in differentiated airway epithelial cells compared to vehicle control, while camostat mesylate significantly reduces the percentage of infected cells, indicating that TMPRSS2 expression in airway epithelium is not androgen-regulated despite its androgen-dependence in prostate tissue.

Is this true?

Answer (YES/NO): NO